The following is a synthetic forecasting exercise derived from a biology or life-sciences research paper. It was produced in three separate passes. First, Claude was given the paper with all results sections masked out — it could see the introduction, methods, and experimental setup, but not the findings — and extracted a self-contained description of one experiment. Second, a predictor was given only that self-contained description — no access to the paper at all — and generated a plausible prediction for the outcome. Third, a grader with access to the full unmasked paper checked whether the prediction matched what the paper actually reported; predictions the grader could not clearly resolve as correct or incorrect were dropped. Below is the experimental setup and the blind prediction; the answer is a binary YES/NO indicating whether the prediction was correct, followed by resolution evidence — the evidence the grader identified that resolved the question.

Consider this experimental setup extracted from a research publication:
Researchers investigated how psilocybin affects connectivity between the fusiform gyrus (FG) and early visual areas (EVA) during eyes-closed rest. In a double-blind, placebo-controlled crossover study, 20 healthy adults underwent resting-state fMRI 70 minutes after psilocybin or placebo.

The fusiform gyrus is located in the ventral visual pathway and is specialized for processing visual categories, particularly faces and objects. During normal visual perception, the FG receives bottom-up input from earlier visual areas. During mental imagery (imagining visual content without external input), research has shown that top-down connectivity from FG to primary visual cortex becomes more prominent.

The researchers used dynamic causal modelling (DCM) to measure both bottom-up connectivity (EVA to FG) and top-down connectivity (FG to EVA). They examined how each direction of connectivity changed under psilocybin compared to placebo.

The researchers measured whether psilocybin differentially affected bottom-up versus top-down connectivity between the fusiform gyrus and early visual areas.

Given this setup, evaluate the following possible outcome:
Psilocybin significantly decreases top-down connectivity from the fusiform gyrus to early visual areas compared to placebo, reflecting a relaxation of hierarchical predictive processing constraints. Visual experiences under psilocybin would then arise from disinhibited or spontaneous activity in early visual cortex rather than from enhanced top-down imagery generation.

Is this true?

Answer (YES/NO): NO